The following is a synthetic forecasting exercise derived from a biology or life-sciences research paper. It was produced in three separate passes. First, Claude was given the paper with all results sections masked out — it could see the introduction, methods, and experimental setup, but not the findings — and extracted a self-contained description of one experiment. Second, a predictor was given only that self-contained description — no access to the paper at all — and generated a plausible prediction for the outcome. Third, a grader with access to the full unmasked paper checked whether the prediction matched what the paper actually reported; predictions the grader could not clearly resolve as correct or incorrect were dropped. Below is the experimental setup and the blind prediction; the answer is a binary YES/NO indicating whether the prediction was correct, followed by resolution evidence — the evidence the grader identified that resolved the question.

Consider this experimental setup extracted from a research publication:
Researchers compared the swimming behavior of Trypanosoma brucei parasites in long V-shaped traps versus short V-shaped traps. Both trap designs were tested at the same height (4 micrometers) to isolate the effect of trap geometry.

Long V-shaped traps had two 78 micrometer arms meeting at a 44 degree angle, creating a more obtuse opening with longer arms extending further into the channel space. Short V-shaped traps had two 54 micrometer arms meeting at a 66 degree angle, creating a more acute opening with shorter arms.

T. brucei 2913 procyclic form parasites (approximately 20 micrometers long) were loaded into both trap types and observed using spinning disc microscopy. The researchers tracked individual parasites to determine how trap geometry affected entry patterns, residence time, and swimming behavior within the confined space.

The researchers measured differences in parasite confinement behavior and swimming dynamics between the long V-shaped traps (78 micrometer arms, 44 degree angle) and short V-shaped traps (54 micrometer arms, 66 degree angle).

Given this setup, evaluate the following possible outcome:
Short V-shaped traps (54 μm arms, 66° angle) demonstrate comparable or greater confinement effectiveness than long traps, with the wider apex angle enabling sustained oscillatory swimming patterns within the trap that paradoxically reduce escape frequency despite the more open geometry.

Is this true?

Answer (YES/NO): NO